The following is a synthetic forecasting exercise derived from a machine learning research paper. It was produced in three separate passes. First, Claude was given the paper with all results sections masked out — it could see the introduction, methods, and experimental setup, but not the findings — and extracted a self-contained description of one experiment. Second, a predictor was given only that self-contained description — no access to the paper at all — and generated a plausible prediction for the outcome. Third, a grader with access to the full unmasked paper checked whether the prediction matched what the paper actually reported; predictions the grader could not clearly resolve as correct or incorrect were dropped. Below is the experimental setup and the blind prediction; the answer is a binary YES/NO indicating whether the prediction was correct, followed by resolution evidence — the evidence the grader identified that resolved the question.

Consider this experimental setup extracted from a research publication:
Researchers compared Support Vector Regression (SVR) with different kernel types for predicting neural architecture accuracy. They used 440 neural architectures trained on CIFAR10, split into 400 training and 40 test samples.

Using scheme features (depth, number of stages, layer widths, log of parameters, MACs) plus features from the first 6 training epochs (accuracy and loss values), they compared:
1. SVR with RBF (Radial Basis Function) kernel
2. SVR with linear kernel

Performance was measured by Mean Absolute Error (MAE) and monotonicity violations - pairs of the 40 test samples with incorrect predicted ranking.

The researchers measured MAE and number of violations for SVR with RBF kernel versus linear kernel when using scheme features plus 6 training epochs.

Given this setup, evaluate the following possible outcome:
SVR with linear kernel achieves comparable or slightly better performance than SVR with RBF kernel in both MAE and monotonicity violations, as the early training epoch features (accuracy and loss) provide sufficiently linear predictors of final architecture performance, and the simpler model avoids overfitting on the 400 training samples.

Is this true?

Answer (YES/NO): NO